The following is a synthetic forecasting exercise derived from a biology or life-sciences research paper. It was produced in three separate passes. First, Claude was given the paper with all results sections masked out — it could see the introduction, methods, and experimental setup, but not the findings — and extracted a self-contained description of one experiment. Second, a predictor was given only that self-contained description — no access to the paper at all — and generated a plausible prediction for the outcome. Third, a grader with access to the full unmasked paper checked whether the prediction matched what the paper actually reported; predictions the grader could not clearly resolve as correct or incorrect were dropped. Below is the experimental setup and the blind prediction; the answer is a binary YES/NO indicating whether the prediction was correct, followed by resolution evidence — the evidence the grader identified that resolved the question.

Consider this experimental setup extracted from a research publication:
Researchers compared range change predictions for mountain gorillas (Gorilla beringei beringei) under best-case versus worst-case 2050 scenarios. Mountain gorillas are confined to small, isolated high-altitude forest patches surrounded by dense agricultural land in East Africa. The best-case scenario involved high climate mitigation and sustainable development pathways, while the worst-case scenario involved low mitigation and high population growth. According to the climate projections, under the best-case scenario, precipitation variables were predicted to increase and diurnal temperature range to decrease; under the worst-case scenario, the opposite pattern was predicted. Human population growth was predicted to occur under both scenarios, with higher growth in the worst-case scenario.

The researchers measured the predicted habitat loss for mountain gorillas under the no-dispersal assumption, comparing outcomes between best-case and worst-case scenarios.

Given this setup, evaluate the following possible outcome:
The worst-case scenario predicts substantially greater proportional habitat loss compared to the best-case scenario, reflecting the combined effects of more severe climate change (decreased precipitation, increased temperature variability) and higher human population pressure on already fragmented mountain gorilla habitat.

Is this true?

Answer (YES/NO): YES